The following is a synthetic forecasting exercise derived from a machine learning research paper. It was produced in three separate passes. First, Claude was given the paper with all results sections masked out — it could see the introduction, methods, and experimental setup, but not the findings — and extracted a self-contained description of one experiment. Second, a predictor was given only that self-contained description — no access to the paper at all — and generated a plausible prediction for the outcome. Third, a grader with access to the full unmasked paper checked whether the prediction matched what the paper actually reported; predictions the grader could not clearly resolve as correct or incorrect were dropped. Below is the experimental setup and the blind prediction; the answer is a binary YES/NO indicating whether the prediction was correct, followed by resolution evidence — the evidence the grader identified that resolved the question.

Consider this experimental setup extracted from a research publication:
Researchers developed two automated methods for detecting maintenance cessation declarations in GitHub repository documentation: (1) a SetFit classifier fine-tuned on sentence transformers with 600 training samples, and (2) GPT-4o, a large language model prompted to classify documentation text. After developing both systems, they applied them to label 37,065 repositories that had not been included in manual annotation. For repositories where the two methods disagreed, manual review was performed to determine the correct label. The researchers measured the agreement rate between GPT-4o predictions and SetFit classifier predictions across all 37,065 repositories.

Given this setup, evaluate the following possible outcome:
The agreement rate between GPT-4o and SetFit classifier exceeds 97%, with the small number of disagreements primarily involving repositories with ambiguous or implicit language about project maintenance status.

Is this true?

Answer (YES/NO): NO